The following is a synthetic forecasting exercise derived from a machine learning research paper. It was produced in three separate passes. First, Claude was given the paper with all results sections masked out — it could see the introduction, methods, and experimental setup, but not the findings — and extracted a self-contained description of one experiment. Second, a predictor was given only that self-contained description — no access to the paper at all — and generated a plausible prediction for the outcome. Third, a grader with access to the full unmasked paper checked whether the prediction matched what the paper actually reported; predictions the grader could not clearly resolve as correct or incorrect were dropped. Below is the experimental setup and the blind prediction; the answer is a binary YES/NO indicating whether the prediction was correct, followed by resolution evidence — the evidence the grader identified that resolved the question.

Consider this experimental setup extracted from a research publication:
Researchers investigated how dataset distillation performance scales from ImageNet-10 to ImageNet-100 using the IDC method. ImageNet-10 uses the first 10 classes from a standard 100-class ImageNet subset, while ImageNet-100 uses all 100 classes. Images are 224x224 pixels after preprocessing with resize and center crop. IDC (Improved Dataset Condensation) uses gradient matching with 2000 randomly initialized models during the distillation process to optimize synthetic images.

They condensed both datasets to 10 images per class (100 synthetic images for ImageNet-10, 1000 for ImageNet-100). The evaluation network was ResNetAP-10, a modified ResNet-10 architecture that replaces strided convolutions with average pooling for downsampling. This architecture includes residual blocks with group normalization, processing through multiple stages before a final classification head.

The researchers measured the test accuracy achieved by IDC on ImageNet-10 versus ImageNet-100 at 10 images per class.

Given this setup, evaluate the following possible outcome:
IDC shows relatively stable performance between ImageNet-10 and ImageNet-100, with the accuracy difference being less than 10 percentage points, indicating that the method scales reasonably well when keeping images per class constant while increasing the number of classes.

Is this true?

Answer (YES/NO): NO